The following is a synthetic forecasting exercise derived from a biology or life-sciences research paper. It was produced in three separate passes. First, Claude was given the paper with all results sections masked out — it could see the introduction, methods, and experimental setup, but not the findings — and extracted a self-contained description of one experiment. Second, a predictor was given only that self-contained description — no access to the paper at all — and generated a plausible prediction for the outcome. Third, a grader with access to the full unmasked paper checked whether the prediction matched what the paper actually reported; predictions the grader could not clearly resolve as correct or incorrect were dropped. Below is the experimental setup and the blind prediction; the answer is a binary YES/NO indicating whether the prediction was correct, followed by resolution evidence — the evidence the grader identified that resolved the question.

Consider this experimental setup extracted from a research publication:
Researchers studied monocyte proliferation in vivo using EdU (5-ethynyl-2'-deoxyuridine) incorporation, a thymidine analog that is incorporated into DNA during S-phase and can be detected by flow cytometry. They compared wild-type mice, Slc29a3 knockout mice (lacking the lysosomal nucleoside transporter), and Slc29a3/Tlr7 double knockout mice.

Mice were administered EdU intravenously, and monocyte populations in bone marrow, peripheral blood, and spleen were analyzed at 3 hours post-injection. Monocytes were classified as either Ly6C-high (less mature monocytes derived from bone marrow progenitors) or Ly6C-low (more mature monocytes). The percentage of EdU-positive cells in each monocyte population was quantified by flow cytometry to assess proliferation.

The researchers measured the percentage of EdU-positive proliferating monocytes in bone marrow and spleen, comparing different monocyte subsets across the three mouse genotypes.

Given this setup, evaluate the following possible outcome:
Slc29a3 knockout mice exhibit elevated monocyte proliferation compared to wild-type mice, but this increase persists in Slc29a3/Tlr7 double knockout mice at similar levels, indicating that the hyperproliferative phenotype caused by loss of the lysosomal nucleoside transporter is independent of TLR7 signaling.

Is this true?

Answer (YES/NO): NO